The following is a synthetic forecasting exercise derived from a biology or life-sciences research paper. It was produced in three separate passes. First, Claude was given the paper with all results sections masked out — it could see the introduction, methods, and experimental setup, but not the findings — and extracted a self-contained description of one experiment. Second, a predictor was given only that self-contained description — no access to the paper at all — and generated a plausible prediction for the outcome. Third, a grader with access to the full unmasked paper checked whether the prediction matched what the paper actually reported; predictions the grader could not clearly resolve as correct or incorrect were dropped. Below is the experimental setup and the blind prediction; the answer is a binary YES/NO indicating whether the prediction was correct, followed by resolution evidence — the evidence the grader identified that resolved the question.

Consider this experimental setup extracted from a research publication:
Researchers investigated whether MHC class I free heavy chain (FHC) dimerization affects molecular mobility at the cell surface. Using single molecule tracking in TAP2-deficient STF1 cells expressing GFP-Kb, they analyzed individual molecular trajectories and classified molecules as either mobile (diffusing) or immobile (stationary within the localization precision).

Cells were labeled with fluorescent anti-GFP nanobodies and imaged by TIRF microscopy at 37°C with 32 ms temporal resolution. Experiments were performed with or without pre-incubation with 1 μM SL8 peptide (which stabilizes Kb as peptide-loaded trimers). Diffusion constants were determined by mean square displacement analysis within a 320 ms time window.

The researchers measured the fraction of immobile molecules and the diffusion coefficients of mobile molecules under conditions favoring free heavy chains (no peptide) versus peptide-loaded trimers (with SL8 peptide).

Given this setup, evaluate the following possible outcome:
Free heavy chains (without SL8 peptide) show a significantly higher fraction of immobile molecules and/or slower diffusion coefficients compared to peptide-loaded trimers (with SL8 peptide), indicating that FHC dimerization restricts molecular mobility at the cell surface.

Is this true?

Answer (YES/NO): YES